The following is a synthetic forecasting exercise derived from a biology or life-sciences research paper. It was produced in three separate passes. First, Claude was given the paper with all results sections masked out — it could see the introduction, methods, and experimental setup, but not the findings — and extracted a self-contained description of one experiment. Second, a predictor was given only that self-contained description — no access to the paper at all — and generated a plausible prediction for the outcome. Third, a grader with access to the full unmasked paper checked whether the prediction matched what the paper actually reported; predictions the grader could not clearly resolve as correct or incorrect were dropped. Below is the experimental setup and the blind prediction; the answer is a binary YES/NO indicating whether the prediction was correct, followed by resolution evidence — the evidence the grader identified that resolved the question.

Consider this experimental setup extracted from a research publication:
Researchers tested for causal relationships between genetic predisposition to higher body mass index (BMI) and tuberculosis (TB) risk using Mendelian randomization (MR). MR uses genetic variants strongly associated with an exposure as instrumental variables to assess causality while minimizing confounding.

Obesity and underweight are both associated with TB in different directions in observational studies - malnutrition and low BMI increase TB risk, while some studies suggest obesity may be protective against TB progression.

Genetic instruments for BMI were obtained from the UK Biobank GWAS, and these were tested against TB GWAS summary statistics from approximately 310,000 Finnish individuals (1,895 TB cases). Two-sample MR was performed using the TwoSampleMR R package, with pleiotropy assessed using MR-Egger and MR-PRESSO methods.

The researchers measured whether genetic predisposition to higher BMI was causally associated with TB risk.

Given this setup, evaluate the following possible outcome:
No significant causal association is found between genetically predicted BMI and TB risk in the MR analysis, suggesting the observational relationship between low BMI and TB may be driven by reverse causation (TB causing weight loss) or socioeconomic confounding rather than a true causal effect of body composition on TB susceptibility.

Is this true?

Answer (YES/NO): YES